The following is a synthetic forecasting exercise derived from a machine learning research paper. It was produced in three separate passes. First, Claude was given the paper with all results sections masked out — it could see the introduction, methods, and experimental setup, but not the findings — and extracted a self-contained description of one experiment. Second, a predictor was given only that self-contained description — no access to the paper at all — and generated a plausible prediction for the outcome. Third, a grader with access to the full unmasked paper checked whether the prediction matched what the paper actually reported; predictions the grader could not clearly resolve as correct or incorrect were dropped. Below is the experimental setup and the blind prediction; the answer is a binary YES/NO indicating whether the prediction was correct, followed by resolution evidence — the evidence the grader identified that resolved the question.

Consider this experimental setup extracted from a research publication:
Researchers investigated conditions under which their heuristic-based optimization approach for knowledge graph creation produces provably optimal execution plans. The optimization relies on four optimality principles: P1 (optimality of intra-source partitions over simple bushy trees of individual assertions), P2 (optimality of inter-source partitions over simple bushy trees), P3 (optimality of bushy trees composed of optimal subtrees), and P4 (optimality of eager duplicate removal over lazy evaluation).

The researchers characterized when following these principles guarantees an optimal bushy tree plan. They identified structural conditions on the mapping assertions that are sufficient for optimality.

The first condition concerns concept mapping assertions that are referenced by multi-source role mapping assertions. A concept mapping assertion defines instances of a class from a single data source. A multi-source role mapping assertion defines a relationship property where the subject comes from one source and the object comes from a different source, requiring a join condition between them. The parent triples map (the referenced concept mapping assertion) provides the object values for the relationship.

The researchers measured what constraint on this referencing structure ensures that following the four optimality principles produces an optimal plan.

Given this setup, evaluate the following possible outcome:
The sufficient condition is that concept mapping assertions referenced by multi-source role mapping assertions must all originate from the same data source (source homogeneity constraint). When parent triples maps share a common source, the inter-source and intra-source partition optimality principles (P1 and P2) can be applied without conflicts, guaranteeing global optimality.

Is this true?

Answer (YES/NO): NO